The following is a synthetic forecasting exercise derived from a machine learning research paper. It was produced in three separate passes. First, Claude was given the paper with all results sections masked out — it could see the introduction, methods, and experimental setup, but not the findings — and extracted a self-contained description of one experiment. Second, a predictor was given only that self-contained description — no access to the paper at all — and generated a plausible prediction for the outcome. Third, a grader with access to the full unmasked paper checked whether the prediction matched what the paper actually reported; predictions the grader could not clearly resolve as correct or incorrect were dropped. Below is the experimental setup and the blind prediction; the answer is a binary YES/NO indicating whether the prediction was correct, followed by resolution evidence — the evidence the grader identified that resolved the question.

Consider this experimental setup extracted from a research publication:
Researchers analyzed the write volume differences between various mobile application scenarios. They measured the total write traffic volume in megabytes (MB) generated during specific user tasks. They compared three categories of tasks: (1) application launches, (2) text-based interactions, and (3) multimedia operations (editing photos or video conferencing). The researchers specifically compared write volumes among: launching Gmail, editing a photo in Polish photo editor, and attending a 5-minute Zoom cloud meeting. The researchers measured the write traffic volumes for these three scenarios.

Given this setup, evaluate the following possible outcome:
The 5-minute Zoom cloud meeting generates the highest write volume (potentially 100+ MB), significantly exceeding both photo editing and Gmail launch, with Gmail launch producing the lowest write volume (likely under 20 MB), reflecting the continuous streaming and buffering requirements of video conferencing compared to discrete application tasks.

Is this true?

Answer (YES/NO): YES